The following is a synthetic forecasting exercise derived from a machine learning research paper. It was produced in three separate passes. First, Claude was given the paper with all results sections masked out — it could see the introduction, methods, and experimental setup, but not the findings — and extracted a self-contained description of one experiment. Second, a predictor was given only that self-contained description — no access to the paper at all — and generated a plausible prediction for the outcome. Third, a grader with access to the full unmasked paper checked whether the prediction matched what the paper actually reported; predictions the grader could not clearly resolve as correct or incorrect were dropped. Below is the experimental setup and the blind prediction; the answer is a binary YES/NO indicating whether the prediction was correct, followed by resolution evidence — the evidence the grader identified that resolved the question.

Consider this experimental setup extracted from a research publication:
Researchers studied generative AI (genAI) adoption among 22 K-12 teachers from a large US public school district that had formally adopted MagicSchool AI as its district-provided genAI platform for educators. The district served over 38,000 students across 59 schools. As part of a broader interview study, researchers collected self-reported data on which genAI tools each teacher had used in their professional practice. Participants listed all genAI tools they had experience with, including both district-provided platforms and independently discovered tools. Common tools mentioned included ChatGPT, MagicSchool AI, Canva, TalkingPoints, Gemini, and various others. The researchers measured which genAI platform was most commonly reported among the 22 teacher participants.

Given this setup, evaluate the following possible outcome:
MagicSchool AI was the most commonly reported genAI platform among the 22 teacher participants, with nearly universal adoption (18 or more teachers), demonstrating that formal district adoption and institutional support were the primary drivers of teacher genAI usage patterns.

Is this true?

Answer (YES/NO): NO